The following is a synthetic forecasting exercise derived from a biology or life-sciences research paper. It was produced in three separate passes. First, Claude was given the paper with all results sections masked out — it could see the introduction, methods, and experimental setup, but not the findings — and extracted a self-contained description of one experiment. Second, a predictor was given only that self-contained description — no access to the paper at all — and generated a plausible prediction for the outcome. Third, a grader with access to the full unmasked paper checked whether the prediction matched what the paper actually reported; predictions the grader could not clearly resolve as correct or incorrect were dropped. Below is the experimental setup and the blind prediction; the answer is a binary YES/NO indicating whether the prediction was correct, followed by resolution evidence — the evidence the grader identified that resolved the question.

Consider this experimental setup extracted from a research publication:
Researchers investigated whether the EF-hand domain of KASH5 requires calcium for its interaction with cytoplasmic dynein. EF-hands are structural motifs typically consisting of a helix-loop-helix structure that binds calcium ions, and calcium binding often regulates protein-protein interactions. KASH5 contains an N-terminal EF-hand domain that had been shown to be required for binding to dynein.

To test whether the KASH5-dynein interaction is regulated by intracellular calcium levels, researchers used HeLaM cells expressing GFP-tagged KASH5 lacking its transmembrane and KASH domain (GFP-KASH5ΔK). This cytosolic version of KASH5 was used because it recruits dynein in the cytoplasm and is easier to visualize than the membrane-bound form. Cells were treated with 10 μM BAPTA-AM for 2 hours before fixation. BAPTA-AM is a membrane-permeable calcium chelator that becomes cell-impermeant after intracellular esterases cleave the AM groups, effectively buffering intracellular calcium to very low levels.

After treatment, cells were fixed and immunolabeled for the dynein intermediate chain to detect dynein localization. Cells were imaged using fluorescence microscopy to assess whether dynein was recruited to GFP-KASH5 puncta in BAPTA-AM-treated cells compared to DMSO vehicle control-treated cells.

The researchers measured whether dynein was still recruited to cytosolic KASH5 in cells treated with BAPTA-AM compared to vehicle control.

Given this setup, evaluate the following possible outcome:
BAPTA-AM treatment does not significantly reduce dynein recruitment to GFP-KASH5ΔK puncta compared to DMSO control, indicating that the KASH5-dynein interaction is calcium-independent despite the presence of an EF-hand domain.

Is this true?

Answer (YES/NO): YES